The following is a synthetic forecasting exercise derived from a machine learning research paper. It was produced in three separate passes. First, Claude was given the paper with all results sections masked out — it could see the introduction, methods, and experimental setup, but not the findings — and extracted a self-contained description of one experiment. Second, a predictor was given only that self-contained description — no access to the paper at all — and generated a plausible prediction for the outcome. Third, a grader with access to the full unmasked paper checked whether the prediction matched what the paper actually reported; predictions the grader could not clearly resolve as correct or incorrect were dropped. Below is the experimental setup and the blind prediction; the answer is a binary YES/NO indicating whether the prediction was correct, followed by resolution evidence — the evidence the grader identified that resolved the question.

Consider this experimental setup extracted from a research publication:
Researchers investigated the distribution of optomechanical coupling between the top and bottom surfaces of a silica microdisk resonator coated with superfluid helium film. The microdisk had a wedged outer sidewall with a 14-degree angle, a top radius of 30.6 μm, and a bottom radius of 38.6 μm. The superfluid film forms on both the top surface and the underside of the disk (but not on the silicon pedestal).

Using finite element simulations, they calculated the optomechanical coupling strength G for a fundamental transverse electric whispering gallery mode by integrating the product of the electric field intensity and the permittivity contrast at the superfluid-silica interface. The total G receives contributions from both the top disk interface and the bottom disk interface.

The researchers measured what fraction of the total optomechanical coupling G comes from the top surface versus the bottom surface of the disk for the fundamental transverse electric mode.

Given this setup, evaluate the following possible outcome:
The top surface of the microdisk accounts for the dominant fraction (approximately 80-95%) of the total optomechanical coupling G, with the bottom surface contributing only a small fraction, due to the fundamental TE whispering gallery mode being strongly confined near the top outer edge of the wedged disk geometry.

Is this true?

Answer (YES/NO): NO